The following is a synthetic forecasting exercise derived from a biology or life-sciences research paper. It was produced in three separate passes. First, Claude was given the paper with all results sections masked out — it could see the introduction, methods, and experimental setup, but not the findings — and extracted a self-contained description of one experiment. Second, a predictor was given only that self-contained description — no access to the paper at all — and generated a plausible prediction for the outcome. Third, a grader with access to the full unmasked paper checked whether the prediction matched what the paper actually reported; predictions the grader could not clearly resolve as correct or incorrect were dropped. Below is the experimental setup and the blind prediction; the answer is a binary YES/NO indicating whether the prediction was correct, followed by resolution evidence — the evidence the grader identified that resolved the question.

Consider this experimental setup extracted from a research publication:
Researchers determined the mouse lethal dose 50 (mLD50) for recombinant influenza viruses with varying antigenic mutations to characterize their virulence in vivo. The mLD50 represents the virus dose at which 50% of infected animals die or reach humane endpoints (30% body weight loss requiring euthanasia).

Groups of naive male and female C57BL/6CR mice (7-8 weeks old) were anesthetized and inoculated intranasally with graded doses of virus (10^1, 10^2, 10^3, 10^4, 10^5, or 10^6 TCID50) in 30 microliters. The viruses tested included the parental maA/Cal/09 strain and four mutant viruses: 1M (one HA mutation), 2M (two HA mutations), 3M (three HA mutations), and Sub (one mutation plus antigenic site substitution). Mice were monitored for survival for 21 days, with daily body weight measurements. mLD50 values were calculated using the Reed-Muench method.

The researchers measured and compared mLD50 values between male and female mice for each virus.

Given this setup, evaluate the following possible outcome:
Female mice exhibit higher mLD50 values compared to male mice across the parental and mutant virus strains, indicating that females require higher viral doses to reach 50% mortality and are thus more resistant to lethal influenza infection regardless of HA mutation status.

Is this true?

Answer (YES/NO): NO